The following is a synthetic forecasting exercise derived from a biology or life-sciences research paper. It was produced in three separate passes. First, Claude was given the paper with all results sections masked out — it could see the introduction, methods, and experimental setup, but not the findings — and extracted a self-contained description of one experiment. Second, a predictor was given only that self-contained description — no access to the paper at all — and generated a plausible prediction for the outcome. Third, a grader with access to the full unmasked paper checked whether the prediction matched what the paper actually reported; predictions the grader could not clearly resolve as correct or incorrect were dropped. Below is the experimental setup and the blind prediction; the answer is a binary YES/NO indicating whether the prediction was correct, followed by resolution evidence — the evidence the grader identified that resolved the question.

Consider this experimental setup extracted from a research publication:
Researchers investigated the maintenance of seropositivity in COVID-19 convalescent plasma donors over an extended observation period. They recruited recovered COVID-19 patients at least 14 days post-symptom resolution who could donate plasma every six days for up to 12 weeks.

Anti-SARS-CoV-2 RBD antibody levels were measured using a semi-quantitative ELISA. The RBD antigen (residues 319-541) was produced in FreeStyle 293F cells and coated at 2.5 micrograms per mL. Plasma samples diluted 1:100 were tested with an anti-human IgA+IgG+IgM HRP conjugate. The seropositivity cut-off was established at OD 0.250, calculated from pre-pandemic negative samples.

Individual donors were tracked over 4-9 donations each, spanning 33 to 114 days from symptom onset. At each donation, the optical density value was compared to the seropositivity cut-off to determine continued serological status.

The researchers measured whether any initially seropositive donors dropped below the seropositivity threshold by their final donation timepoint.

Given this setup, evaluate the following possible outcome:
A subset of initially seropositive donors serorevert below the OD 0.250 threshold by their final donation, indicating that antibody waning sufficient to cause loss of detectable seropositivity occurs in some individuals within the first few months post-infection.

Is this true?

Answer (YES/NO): YES